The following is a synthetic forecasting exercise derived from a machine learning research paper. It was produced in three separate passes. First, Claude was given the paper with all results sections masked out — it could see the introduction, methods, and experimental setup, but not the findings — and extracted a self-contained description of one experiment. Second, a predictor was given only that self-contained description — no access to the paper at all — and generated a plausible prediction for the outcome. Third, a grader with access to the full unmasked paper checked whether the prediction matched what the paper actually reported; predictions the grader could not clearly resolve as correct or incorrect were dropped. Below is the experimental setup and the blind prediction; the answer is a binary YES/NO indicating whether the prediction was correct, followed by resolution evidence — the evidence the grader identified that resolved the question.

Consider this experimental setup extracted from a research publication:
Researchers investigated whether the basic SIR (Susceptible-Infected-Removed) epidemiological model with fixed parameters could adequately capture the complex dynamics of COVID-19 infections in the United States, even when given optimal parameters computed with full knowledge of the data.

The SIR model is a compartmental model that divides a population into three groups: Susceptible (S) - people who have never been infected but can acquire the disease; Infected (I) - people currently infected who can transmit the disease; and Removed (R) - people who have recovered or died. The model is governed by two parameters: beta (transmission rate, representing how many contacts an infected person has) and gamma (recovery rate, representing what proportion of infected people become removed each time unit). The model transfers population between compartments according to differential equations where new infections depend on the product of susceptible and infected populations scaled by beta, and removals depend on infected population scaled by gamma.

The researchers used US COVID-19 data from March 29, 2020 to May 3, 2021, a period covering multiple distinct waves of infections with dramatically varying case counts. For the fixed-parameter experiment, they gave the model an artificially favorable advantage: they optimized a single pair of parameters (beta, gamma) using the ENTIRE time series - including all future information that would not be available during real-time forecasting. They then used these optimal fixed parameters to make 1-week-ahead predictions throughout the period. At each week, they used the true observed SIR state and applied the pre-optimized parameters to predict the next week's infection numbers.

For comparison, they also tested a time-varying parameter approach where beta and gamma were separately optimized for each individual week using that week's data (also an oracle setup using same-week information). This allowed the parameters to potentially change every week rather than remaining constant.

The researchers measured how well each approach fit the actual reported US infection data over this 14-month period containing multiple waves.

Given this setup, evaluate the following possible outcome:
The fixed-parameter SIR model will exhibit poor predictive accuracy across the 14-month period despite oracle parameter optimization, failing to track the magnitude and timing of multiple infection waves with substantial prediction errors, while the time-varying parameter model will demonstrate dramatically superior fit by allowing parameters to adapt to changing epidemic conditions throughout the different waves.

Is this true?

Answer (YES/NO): YES